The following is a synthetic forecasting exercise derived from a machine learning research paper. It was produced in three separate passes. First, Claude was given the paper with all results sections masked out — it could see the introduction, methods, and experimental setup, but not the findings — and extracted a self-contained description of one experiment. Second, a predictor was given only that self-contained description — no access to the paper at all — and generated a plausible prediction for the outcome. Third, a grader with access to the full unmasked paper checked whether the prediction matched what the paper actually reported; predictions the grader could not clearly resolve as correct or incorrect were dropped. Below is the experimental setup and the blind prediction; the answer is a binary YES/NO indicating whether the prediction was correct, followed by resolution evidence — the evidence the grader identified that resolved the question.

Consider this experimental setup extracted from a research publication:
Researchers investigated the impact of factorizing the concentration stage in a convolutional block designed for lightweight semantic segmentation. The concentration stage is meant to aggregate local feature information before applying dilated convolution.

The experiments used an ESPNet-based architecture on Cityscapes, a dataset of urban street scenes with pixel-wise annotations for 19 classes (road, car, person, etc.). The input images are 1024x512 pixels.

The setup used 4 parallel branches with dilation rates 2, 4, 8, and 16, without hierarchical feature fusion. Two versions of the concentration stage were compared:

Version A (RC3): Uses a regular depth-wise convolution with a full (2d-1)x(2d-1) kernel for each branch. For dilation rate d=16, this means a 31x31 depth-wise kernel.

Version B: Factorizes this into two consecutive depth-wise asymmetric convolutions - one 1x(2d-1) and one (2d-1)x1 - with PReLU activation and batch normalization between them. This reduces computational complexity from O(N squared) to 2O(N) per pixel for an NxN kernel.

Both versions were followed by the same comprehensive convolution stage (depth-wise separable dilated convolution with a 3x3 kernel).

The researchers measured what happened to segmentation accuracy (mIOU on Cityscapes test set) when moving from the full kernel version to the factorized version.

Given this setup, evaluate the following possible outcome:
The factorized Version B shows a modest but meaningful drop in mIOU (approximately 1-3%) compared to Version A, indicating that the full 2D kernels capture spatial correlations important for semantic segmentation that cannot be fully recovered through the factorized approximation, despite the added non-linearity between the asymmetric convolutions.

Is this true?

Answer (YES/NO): NO